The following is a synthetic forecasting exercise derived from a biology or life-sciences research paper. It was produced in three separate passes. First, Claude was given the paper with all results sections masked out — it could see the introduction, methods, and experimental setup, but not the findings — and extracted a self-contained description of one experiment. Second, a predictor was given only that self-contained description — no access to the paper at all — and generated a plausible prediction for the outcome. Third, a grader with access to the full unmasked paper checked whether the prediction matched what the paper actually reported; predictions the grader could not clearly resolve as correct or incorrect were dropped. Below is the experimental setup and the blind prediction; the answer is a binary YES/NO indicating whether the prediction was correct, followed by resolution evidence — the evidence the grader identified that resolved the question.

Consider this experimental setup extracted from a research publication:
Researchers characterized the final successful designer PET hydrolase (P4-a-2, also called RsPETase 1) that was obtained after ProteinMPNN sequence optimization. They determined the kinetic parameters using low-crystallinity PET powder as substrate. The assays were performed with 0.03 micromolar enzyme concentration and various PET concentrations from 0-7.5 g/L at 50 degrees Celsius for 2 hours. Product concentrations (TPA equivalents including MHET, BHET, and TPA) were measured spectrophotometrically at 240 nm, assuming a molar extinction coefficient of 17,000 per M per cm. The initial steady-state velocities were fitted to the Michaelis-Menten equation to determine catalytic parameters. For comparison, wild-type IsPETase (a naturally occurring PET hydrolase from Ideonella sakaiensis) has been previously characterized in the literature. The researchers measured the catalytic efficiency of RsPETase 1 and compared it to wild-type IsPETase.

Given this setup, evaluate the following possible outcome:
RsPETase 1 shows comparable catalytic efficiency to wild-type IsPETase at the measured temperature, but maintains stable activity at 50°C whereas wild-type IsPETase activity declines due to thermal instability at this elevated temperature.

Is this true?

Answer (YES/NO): NO